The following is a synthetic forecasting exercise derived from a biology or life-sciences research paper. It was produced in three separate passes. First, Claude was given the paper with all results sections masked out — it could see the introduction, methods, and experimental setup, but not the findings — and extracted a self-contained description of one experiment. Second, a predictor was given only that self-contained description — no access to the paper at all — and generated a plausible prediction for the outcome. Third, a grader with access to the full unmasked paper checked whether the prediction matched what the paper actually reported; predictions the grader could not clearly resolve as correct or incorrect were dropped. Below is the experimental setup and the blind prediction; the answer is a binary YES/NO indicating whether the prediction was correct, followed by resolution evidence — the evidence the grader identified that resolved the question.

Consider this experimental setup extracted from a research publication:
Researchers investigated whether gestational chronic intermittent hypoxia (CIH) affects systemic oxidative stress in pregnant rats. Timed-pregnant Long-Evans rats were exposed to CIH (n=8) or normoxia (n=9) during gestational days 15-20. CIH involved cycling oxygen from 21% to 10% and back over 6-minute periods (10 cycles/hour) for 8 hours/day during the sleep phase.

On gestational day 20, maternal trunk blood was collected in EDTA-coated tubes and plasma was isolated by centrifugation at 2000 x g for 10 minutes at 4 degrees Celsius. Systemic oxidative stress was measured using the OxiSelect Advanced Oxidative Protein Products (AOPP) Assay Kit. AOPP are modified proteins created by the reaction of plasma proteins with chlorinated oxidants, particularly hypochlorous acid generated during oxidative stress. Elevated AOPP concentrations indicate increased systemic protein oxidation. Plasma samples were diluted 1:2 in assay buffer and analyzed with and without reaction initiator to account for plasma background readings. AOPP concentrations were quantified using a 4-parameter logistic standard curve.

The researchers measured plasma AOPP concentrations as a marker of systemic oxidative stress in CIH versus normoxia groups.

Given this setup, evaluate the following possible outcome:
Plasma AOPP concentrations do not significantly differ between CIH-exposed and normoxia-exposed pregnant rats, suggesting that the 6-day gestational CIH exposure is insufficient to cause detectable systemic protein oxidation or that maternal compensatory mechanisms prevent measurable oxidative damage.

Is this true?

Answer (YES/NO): YES